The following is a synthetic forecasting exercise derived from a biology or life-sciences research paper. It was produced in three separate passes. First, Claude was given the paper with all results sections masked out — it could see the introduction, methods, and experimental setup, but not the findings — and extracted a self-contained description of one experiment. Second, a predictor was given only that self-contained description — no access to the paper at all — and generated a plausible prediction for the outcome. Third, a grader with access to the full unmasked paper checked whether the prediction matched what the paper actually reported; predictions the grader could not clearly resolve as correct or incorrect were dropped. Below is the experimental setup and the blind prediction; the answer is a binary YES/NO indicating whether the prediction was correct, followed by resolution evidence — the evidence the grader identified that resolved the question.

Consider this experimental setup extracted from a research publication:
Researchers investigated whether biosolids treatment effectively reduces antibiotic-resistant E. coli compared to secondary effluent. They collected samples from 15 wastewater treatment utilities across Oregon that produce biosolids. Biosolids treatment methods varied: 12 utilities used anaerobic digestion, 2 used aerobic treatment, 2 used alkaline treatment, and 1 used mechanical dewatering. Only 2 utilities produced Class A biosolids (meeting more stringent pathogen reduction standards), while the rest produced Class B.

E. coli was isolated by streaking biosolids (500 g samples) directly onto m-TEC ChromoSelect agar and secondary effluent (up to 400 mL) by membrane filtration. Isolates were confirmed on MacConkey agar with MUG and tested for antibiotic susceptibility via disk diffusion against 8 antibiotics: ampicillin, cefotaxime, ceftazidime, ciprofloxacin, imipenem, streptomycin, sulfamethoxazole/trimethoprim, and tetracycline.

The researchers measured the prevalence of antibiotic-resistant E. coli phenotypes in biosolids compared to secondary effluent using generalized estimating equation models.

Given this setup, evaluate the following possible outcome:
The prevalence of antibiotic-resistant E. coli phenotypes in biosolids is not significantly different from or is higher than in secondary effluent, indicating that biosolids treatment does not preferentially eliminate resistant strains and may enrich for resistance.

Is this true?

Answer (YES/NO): YES